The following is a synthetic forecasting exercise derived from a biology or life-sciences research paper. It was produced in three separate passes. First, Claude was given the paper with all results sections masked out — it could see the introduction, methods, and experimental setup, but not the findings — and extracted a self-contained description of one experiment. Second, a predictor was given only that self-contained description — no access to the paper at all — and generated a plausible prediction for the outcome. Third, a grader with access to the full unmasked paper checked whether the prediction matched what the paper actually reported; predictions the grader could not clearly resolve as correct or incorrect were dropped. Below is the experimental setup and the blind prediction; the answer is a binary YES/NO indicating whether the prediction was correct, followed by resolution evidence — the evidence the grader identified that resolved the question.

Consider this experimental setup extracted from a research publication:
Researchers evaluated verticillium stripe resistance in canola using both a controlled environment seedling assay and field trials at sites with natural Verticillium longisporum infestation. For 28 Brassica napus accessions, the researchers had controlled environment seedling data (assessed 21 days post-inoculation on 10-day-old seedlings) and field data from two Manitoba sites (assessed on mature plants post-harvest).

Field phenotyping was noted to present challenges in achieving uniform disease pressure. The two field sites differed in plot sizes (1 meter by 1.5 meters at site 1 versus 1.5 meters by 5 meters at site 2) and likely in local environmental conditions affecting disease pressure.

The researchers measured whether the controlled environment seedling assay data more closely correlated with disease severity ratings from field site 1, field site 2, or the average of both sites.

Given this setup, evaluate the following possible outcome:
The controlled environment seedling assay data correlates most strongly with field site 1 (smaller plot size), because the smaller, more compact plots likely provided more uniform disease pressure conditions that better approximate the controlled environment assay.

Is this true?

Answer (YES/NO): NO